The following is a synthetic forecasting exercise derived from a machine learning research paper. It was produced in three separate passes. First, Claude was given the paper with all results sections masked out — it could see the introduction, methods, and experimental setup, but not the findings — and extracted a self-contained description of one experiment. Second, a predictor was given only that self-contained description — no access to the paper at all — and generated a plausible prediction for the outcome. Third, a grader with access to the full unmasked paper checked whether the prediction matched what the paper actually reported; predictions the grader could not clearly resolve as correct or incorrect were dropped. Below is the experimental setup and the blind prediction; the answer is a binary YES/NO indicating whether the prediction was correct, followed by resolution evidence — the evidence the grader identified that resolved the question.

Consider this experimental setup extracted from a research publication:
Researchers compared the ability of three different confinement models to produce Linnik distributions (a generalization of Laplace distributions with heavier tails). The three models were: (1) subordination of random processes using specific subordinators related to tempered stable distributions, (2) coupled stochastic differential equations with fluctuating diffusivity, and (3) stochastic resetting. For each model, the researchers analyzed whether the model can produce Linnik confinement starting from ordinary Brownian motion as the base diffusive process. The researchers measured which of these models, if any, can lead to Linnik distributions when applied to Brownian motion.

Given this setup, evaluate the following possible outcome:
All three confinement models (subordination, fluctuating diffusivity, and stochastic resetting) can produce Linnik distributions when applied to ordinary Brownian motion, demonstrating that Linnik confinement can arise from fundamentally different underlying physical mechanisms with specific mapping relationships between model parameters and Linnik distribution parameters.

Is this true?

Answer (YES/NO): NO